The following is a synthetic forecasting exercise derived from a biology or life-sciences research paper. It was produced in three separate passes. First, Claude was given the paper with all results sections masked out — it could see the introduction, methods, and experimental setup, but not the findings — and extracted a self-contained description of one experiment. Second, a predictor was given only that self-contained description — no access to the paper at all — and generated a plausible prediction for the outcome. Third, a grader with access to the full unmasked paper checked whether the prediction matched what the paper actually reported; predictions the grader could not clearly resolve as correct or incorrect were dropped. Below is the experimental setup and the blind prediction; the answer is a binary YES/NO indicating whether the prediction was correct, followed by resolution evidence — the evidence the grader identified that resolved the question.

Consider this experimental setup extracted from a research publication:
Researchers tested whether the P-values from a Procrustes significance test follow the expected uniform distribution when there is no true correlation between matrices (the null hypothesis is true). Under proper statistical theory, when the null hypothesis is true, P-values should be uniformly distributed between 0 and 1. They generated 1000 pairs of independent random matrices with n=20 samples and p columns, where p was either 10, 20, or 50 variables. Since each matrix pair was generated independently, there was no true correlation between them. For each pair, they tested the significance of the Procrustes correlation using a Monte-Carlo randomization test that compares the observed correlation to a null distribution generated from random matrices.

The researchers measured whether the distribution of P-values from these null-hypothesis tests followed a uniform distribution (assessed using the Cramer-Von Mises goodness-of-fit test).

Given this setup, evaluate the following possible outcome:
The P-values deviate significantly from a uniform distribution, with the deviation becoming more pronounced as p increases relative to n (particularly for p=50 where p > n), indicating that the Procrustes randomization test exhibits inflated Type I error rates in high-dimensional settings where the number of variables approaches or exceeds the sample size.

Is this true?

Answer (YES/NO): NO